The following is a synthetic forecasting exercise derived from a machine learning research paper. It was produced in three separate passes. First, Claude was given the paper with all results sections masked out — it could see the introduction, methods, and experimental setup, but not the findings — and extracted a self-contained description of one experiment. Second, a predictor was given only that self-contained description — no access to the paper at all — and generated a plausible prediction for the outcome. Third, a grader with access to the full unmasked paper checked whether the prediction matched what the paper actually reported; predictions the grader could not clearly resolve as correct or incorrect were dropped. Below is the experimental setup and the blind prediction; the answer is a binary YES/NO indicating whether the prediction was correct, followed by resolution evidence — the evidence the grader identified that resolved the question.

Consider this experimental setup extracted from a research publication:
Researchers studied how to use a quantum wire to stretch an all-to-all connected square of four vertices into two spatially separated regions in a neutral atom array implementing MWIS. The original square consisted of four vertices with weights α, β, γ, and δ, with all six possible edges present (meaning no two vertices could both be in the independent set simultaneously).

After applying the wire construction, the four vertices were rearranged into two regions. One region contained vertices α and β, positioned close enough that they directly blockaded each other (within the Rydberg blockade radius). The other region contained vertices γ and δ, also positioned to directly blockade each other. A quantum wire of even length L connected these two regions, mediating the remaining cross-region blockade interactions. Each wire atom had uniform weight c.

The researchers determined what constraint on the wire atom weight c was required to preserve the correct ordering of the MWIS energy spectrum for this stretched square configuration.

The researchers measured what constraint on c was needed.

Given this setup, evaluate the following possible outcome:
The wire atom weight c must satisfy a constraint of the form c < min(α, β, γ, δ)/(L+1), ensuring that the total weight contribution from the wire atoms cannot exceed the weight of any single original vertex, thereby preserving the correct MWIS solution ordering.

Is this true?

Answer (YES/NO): NO